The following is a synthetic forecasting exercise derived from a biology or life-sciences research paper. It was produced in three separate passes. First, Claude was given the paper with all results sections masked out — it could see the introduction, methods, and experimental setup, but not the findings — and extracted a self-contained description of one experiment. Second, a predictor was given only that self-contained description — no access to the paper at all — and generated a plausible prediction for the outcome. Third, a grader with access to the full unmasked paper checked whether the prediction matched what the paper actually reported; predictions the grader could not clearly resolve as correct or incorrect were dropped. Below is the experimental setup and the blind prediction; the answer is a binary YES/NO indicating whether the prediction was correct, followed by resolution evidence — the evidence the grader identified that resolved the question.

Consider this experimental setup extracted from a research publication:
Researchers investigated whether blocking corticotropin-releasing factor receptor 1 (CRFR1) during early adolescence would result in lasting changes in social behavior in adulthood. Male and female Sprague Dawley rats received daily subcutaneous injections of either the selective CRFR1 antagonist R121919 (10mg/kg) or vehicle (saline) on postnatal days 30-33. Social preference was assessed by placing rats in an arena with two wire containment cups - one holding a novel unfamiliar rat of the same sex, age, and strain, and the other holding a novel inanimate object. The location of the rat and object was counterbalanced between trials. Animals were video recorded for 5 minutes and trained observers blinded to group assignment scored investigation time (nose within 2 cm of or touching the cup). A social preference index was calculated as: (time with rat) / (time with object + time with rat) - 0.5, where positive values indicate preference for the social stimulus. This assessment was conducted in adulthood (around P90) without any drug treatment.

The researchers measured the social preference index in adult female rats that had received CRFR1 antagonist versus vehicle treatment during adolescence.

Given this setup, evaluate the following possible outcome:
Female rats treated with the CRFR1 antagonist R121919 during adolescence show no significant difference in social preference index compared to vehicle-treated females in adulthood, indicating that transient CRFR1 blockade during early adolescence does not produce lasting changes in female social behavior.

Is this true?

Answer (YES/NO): NO